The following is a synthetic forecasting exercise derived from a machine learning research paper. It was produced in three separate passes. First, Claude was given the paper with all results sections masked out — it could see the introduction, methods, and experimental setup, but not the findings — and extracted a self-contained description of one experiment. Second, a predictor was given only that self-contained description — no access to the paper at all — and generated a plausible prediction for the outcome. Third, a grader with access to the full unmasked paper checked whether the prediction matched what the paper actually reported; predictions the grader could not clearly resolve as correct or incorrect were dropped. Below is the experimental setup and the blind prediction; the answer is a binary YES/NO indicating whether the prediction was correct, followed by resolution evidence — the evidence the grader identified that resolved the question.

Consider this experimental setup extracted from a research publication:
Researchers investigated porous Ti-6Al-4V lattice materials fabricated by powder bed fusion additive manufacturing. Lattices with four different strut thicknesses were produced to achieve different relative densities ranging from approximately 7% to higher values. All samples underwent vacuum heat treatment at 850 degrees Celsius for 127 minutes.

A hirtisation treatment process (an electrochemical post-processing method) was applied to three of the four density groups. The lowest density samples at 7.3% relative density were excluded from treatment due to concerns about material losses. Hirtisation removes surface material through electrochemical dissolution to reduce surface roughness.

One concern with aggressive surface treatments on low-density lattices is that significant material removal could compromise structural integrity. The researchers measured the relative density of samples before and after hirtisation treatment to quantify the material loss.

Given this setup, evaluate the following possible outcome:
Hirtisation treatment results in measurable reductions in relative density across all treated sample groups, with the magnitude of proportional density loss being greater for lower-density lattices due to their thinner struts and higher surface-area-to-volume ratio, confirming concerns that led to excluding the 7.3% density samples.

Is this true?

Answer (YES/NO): YES